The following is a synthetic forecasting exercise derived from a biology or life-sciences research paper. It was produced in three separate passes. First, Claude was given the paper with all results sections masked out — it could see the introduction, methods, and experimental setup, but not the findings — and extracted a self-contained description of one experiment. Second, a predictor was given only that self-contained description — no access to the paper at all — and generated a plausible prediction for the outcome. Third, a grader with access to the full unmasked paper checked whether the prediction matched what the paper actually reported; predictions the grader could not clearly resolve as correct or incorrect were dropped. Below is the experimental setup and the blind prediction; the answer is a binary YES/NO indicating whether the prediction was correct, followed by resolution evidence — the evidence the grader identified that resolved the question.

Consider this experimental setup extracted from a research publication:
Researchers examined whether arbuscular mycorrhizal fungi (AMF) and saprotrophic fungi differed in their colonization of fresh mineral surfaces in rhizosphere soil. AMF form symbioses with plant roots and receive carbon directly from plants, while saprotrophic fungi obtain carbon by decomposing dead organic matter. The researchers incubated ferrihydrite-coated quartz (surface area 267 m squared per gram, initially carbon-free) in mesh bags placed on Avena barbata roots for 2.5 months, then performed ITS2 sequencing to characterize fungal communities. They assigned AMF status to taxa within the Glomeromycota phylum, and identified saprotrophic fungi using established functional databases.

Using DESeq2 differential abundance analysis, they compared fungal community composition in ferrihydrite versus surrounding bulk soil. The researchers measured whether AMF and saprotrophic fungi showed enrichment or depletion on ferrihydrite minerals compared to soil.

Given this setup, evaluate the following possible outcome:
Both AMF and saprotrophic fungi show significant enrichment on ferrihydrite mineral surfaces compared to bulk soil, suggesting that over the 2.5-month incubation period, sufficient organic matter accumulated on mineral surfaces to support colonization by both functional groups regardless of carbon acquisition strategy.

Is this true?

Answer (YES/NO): NO